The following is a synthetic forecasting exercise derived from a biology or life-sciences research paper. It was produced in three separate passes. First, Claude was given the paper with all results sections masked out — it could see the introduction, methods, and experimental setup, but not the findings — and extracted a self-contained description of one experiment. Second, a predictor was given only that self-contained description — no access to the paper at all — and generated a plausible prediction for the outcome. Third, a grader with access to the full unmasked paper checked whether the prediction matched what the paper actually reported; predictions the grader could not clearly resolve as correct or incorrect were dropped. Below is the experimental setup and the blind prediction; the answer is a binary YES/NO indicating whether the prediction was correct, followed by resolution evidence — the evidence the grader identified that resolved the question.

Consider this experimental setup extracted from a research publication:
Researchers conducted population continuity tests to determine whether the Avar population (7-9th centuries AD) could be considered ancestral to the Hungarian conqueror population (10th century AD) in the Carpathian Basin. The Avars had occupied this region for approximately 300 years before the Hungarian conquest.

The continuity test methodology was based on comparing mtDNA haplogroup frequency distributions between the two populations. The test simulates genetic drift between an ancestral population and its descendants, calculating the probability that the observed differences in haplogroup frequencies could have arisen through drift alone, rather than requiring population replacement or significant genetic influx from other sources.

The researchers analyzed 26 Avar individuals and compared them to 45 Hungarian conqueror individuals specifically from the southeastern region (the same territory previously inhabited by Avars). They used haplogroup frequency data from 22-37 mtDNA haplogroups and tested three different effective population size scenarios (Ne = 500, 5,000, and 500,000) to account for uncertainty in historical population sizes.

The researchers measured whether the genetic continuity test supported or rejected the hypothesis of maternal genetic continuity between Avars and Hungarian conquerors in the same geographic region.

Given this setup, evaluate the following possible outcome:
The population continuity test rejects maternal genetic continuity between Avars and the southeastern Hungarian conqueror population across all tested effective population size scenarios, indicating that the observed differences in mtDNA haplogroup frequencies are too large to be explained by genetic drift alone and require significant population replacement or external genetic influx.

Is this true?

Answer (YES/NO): NO